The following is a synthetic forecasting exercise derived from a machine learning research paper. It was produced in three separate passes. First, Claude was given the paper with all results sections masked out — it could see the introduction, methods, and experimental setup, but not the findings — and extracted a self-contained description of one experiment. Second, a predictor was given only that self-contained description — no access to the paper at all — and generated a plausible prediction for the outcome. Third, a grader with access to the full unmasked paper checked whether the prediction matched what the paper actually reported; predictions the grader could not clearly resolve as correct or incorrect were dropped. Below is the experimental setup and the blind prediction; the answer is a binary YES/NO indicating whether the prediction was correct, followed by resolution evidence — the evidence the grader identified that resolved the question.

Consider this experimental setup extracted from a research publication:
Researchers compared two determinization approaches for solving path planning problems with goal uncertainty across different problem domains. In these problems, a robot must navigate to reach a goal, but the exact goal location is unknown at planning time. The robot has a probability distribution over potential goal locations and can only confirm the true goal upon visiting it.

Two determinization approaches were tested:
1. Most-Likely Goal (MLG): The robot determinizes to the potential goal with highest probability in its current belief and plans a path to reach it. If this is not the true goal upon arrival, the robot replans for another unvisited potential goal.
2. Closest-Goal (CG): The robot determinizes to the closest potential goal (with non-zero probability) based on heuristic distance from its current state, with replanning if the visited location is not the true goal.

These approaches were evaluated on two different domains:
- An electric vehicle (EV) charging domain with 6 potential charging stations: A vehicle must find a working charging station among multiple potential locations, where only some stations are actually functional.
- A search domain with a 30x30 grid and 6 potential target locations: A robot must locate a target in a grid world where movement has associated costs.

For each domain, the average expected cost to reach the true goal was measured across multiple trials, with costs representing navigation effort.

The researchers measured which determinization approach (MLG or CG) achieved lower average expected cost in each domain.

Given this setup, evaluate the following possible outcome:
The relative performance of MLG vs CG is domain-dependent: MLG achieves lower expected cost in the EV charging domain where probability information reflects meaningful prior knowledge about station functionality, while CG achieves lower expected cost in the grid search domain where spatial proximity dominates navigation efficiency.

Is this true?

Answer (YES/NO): YES